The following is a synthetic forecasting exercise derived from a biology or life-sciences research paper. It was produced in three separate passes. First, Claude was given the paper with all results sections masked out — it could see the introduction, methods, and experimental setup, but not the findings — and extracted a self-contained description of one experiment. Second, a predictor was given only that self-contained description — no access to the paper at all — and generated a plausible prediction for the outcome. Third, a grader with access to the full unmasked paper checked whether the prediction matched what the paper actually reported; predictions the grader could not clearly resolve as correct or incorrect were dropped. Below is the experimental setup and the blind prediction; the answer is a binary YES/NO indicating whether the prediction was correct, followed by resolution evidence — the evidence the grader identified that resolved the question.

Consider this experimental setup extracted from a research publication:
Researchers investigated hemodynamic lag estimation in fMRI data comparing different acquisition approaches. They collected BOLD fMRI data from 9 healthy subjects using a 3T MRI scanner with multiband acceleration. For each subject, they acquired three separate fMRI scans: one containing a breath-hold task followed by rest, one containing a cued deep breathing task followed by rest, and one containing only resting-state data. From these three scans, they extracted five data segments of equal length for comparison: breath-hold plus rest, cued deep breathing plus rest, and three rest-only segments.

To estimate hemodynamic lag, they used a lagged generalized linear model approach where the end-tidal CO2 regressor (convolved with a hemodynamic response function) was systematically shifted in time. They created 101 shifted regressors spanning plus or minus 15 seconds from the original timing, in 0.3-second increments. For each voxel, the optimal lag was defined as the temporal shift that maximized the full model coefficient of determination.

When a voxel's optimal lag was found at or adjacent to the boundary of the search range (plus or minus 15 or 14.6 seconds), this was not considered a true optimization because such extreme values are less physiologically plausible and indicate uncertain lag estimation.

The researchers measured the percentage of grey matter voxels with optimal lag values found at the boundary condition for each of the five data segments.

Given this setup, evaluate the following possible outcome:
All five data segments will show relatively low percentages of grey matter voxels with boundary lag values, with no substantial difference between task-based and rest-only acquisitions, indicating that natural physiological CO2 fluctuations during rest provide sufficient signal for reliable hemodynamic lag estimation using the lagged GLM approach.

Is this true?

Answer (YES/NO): NO